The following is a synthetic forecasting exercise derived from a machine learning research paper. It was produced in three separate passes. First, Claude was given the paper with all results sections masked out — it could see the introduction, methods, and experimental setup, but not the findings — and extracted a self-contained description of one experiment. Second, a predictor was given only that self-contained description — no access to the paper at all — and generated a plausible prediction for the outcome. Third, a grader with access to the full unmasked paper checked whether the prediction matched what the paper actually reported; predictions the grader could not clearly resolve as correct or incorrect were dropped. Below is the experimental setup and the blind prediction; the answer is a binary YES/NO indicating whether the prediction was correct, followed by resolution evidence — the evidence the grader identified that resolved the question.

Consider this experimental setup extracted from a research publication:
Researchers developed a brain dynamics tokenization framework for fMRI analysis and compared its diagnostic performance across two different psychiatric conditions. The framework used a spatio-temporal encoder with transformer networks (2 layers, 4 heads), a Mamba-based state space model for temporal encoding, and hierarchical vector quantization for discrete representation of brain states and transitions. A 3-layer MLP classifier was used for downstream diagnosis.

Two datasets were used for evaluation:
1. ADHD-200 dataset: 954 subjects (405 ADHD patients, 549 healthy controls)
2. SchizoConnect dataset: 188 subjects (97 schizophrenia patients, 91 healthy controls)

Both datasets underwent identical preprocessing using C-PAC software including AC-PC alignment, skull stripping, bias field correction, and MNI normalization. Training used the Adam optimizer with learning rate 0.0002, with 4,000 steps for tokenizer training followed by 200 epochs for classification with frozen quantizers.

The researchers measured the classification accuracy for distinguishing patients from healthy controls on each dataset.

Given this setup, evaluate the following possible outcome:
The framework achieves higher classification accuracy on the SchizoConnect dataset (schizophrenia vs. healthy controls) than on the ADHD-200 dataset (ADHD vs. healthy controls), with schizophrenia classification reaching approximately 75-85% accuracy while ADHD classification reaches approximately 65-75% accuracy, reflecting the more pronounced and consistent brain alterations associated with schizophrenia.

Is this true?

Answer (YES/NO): YES